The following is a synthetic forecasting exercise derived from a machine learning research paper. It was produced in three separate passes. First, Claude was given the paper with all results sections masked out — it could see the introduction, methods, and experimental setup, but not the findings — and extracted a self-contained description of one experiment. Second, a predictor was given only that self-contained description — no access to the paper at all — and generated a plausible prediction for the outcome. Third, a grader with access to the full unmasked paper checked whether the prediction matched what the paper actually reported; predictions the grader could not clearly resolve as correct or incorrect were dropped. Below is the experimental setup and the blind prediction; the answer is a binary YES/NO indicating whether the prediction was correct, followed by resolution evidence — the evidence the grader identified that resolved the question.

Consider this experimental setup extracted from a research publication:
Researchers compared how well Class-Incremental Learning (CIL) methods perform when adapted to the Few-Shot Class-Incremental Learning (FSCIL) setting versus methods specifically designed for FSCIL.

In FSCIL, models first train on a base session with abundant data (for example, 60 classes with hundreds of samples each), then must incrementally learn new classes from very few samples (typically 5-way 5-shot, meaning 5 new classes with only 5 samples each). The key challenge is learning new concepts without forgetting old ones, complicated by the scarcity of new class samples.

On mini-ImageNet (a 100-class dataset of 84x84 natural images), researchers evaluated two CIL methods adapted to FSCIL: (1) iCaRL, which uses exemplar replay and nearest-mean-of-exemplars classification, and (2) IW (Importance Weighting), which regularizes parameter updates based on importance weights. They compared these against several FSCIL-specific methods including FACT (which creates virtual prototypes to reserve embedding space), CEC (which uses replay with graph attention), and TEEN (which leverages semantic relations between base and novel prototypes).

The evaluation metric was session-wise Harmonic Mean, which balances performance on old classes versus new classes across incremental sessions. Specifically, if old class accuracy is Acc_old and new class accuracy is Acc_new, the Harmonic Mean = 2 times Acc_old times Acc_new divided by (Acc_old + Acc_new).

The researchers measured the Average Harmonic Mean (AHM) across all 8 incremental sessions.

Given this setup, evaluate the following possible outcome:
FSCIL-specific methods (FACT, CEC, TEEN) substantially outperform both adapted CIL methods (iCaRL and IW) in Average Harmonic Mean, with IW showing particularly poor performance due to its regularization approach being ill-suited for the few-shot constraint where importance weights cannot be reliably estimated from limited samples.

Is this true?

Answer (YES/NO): NO